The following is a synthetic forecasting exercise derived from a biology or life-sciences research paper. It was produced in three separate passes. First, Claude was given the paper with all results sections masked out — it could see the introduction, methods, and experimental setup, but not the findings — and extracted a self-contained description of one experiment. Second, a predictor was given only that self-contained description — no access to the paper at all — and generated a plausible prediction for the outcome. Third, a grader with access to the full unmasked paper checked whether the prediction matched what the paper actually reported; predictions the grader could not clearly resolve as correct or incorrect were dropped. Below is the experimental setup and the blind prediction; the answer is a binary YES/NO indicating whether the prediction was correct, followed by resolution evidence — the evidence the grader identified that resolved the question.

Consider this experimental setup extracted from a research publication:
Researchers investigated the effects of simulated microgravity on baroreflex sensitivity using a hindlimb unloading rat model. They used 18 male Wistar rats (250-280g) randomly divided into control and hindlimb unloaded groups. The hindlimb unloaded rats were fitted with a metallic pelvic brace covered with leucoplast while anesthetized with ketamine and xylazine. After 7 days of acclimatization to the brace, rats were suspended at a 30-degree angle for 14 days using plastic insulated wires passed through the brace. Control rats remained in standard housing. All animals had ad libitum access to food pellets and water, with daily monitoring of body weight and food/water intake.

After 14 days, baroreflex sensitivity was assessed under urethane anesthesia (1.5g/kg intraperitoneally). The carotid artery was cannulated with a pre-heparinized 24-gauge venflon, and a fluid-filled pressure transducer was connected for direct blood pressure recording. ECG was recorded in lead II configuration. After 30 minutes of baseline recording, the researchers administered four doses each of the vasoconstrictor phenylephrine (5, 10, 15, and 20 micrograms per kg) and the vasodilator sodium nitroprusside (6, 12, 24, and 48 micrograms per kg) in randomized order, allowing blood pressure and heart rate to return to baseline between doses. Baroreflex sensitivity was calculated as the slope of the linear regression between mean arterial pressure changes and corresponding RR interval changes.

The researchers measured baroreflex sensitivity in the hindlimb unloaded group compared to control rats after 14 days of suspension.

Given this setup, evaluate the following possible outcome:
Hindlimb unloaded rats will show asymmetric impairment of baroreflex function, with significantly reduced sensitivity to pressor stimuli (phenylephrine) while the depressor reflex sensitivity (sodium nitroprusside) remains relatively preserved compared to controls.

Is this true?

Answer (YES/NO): NO